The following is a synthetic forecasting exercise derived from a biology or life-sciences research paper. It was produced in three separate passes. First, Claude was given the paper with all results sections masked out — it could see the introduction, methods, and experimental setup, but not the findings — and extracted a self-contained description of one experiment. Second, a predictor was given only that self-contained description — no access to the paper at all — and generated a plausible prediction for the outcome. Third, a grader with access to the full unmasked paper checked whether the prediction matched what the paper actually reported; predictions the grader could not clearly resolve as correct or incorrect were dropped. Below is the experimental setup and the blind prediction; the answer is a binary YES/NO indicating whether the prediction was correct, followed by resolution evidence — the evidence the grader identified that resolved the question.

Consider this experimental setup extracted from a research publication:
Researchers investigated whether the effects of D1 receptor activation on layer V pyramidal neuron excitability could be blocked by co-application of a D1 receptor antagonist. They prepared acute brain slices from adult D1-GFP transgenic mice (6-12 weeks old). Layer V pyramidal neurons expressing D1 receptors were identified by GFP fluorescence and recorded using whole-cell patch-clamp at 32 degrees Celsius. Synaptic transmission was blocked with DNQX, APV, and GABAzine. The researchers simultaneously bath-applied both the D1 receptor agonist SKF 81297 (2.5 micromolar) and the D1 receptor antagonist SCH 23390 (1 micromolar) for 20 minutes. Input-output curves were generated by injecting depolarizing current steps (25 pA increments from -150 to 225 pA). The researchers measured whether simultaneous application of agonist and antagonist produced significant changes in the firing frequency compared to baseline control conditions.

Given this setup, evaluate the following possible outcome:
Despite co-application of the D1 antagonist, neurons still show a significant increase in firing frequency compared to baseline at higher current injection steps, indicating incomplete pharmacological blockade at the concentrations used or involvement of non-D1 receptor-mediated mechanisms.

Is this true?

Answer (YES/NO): NO